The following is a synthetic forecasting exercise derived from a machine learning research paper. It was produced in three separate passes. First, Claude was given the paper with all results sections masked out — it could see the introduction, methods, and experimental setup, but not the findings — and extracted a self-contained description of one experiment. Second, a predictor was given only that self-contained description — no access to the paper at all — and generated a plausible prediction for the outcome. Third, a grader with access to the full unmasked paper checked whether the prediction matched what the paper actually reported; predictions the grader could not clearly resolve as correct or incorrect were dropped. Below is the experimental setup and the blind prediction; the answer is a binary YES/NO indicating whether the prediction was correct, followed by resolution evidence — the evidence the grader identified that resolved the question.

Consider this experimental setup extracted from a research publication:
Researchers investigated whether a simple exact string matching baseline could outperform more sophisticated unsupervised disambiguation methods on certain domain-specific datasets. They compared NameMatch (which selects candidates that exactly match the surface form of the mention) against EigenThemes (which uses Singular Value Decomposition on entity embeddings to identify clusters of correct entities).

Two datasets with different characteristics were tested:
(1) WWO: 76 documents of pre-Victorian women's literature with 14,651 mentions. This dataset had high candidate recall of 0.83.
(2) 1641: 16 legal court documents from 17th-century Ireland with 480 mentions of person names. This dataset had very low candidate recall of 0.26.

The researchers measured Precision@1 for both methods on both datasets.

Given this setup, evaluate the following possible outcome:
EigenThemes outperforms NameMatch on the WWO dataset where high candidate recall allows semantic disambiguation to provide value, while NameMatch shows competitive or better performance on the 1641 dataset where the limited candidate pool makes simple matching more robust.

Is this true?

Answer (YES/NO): NO